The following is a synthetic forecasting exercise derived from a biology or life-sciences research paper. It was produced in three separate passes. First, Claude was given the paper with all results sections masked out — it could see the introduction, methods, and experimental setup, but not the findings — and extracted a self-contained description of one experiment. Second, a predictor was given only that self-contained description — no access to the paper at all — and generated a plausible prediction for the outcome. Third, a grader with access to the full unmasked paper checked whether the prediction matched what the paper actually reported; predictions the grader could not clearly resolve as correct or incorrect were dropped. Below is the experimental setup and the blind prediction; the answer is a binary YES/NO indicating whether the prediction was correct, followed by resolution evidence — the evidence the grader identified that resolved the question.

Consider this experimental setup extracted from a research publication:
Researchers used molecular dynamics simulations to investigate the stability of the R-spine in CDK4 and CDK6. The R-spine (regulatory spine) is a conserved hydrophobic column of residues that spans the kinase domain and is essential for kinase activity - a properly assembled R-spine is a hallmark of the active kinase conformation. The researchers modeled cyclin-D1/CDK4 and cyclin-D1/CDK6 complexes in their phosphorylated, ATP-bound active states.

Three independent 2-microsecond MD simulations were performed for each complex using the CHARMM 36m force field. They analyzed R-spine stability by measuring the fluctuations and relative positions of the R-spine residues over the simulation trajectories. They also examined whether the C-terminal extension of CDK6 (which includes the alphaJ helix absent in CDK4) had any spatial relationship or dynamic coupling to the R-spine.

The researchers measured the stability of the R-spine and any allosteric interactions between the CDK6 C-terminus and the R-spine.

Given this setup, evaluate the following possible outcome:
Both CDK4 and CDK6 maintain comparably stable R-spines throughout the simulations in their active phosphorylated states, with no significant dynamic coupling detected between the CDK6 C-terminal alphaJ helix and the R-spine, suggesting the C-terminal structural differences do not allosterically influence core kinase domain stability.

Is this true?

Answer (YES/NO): NO